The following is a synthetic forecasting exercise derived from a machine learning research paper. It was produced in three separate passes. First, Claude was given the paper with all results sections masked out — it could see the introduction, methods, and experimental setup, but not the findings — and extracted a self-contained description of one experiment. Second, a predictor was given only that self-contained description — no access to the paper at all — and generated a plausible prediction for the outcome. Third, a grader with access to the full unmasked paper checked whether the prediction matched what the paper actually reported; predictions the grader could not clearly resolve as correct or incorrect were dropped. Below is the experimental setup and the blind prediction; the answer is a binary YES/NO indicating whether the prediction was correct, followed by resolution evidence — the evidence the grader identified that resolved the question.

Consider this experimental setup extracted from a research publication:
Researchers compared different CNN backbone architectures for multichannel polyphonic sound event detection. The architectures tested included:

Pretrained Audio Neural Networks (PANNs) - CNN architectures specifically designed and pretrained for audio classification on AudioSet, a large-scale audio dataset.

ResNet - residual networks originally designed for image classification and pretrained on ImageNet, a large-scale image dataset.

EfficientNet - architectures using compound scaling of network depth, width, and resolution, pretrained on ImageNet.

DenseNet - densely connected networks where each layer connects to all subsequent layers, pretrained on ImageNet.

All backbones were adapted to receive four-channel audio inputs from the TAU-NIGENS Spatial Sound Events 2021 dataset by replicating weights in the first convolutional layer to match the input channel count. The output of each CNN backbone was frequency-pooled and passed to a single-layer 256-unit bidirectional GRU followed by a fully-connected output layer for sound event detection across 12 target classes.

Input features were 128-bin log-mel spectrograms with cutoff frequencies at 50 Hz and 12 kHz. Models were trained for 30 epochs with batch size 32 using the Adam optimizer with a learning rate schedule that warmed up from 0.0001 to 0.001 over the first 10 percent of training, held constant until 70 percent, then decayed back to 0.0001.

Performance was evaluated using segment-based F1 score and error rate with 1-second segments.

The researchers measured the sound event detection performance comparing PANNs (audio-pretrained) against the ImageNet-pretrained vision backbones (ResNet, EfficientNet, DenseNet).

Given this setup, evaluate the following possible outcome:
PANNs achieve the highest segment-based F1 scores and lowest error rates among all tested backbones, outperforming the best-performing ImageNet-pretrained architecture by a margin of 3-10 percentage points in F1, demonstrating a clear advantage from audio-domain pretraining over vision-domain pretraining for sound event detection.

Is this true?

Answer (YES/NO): YES